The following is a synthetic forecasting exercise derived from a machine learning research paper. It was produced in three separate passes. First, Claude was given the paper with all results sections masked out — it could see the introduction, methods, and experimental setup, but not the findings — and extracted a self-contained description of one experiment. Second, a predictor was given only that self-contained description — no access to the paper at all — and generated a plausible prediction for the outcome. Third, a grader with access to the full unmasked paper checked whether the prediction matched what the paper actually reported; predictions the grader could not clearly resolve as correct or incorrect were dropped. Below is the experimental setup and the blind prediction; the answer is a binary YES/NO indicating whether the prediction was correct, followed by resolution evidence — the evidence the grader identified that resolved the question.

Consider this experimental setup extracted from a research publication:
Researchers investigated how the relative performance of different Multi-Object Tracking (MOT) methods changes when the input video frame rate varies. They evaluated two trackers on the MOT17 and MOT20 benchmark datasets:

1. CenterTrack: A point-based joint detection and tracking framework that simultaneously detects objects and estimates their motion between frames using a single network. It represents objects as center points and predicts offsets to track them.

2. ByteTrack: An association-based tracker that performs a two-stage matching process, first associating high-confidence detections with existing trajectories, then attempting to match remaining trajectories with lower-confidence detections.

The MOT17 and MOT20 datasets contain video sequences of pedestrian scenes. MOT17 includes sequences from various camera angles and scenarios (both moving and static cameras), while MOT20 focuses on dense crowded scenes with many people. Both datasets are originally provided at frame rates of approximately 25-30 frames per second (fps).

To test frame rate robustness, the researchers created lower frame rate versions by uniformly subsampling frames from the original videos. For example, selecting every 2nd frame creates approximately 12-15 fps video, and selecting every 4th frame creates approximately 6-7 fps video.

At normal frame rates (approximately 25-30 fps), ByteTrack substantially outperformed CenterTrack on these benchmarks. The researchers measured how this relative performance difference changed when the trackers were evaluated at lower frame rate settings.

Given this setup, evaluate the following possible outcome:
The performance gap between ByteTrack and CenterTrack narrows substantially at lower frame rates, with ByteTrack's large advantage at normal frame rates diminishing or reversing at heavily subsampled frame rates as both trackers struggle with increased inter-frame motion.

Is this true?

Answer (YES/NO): YES